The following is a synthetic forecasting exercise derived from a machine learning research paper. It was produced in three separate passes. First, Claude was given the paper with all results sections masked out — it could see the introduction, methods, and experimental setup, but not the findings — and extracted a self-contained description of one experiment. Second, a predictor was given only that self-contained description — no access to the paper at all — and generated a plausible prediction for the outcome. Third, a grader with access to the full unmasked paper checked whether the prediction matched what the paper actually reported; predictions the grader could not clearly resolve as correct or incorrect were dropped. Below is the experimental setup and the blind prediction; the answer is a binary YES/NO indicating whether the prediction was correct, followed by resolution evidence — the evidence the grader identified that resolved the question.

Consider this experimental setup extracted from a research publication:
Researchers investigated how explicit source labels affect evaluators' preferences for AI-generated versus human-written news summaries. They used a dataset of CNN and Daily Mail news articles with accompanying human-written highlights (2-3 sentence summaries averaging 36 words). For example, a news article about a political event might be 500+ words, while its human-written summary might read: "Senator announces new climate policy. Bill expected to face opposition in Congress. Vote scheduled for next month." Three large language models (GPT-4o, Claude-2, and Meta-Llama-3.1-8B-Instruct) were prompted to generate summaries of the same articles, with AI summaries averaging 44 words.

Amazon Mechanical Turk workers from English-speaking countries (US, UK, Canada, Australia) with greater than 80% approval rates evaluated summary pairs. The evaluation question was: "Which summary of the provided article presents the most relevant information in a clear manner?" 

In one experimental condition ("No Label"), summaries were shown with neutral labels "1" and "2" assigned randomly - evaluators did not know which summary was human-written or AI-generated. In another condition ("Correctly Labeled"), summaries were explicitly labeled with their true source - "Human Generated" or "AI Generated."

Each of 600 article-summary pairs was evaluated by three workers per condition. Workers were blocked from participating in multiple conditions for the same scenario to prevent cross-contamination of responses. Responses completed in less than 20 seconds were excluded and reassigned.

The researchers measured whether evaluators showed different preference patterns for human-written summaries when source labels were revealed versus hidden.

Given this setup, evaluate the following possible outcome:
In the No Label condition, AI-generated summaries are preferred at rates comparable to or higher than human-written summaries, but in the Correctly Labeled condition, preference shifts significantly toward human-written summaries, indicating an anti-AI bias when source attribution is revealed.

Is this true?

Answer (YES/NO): YES